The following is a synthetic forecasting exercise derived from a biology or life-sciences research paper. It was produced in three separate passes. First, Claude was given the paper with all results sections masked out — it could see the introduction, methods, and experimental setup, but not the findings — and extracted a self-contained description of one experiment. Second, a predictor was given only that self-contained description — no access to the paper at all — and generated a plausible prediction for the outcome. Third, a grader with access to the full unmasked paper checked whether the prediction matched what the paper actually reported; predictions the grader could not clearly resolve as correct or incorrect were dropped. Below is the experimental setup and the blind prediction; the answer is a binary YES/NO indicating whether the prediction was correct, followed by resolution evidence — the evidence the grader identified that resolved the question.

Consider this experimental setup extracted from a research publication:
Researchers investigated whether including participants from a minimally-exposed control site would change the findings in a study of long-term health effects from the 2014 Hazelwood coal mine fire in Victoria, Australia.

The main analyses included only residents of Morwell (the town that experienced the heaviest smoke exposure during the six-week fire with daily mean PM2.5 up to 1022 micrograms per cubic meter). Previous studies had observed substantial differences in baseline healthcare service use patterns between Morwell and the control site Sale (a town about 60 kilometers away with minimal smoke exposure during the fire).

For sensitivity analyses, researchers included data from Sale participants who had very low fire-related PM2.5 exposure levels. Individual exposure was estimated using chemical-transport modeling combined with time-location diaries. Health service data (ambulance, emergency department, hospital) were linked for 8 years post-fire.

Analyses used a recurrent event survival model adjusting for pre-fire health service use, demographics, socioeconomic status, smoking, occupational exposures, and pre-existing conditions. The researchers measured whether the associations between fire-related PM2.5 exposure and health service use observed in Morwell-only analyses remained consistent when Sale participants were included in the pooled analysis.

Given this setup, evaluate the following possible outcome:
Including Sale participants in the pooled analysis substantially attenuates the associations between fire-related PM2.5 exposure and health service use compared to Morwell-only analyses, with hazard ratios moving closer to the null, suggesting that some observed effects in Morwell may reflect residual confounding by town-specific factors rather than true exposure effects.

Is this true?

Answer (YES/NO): NO